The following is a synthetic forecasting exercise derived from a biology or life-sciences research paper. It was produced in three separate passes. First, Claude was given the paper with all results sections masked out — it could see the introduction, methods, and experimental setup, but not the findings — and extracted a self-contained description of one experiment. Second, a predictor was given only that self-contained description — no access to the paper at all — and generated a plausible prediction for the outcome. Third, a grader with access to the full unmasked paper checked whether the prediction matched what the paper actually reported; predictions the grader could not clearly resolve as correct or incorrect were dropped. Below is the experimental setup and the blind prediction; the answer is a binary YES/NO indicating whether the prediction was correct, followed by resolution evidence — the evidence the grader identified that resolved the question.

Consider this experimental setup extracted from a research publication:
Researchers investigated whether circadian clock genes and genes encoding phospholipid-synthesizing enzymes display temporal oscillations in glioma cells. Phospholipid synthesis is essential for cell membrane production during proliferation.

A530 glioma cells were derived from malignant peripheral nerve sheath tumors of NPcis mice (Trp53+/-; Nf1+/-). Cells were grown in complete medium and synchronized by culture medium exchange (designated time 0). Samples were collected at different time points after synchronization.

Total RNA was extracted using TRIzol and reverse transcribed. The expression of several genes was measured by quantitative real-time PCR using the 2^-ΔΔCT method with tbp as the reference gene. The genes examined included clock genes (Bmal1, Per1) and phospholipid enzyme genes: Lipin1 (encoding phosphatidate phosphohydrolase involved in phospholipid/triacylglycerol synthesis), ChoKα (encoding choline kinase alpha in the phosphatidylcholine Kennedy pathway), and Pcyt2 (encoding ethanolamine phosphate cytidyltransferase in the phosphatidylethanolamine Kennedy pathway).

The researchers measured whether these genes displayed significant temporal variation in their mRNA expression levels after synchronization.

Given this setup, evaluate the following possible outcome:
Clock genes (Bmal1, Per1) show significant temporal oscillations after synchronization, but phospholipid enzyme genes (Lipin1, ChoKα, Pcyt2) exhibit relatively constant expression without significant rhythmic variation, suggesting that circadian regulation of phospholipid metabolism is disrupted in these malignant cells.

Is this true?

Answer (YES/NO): NO